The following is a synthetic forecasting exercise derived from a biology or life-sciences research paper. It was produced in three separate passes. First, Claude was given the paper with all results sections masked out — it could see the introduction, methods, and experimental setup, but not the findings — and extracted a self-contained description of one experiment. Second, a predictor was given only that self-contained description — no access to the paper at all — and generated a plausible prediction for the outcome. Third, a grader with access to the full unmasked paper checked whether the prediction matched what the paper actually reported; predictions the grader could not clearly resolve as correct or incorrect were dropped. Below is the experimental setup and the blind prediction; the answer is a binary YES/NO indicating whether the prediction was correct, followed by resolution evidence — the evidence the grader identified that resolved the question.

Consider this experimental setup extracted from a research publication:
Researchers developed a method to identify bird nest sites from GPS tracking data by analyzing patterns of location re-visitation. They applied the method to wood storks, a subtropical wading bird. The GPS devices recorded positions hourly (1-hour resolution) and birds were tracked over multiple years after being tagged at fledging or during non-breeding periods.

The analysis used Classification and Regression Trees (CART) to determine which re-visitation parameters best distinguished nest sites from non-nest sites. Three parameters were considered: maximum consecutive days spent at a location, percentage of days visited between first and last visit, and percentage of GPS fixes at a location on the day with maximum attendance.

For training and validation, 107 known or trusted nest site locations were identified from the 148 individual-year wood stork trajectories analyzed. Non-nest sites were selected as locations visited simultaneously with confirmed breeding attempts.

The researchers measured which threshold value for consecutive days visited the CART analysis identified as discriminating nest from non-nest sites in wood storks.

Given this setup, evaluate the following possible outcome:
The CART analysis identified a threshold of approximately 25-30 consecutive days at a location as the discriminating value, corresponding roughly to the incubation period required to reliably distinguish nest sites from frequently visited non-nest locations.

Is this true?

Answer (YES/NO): NO